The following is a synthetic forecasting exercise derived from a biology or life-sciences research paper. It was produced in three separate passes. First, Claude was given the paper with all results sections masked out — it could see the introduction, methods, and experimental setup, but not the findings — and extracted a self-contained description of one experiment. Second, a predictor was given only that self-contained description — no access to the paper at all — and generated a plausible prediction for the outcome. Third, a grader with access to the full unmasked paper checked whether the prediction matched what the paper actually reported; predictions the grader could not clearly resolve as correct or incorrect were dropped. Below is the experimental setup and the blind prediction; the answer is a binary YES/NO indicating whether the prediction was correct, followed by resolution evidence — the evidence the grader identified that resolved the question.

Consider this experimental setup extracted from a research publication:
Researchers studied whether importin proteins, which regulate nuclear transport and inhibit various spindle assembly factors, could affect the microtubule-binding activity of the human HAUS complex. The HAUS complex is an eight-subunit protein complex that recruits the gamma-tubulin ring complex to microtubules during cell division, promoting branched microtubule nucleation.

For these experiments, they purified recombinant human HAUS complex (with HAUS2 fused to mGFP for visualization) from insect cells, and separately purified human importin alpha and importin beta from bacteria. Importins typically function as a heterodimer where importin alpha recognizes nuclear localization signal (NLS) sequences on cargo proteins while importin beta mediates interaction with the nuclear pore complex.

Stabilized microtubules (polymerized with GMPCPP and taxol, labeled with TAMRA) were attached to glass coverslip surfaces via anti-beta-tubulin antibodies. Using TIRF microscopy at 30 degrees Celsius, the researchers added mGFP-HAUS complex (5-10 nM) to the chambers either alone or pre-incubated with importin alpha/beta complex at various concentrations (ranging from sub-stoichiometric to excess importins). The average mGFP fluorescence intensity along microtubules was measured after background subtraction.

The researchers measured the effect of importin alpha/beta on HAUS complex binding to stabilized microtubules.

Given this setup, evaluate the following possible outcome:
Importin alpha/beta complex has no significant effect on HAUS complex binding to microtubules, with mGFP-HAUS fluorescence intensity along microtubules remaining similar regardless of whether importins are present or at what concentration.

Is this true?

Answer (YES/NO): NO